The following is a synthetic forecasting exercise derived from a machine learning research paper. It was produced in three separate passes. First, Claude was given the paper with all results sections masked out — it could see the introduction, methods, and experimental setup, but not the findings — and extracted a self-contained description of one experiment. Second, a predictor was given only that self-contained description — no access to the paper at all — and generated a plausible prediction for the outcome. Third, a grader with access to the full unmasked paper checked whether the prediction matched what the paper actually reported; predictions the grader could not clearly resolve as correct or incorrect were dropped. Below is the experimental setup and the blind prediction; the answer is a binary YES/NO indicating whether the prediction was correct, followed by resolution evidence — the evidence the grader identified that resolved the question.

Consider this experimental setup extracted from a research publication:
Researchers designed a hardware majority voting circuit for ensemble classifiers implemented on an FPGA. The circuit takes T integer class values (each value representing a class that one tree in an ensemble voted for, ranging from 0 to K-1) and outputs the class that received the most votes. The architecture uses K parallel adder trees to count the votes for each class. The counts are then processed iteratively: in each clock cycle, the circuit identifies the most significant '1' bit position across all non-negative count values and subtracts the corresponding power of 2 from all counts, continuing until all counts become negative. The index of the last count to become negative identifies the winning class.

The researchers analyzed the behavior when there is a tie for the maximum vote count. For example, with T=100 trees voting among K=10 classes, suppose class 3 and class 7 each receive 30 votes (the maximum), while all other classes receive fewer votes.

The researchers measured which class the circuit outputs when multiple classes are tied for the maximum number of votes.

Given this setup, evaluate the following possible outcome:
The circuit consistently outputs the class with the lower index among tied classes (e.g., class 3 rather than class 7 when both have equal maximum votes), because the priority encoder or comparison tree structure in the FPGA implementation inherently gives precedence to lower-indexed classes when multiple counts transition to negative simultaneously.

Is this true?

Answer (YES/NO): NO